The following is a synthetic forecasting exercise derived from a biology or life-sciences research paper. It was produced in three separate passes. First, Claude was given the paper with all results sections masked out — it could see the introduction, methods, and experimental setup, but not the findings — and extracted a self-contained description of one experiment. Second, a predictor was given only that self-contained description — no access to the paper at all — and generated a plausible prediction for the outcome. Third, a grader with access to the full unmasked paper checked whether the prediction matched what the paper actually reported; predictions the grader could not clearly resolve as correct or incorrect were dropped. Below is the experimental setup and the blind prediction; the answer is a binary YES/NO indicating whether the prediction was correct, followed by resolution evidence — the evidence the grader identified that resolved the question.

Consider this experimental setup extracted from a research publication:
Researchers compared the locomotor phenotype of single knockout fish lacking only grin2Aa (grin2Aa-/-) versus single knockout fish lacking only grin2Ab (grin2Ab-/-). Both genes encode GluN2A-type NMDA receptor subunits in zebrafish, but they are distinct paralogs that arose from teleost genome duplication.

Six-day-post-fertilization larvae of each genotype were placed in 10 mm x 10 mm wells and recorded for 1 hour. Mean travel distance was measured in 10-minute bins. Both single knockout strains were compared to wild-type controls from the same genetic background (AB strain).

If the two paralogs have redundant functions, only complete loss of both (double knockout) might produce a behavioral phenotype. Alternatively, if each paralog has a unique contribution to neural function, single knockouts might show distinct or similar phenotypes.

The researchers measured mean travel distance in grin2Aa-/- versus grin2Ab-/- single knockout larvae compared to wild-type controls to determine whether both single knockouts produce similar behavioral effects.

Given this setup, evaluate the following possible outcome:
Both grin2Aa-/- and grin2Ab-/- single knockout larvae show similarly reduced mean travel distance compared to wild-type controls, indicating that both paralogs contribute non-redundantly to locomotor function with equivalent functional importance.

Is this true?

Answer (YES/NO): NO